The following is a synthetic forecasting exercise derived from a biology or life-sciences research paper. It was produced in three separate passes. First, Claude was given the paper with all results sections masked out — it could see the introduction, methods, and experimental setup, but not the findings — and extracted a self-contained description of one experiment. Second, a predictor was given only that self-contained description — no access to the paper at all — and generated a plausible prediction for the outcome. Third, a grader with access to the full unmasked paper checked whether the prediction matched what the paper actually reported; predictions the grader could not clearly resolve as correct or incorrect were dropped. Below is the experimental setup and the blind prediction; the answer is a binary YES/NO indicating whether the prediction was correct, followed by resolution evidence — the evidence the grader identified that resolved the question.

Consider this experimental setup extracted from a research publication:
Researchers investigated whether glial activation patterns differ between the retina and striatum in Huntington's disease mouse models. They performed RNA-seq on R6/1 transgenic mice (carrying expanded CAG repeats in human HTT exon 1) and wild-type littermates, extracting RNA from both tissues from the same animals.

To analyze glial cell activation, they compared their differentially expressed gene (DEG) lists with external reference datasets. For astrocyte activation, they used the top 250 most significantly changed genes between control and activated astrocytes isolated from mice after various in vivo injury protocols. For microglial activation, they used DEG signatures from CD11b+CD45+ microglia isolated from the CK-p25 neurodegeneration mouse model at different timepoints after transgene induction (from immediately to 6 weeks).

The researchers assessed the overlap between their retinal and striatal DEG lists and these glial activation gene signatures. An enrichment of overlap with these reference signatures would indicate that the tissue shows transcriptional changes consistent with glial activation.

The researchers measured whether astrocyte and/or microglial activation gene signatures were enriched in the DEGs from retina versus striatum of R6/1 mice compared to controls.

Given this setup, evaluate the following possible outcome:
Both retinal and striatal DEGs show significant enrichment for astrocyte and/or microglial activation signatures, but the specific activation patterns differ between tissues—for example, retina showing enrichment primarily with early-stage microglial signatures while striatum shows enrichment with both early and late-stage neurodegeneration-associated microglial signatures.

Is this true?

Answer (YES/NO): NO